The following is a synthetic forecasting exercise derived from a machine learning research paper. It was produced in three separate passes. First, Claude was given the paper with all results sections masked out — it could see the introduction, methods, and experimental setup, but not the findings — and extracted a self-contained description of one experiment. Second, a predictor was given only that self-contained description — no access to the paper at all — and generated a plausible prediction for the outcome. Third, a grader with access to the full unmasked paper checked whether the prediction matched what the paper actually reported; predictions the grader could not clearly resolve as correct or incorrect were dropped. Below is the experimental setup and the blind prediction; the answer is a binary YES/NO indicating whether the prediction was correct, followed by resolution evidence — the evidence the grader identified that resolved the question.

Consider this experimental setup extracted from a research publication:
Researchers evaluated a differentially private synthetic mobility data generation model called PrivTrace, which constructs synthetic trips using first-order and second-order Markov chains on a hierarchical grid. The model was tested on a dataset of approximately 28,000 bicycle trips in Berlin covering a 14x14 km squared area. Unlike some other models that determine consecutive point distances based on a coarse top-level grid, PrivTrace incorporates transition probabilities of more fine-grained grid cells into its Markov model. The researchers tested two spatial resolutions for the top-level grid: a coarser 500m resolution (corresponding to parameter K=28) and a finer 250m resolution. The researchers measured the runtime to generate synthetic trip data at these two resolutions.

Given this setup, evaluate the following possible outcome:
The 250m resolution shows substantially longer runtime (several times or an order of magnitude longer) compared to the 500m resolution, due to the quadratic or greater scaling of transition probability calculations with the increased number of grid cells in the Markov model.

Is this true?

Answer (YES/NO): YES